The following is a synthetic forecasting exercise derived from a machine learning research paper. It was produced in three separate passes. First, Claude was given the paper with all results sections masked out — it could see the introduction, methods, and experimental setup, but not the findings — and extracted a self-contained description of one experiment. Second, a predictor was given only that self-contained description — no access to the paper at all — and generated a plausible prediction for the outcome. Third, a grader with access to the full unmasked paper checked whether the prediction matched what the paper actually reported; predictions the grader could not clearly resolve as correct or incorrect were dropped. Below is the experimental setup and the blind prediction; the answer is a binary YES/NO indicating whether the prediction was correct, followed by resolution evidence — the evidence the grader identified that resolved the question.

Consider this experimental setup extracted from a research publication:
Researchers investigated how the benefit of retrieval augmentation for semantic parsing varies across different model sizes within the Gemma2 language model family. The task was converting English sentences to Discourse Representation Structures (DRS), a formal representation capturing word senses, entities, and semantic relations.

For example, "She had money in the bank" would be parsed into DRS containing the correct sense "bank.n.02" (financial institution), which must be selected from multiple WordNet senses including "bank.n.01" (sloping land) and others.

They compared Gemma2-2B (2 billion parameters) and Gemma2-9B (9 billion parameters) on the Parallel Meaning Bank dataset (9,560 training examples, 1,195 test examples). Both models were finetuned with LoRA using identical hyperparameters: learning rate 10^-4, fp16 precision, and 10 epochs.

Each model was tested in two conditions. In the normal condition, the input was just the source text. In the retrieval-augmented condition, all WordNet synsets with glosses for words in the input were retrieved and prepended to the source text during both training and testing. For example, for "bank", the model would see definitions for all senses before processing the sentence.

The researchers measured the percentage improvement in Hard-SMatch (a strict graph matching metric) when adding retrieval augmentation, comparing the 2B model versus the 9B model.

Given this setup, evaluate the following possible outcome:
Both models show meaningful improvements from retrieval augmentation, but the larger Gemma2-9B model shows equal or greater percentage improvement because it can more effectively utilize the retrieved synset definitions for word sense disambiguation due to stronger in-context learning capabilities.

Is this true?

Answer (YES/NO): NO